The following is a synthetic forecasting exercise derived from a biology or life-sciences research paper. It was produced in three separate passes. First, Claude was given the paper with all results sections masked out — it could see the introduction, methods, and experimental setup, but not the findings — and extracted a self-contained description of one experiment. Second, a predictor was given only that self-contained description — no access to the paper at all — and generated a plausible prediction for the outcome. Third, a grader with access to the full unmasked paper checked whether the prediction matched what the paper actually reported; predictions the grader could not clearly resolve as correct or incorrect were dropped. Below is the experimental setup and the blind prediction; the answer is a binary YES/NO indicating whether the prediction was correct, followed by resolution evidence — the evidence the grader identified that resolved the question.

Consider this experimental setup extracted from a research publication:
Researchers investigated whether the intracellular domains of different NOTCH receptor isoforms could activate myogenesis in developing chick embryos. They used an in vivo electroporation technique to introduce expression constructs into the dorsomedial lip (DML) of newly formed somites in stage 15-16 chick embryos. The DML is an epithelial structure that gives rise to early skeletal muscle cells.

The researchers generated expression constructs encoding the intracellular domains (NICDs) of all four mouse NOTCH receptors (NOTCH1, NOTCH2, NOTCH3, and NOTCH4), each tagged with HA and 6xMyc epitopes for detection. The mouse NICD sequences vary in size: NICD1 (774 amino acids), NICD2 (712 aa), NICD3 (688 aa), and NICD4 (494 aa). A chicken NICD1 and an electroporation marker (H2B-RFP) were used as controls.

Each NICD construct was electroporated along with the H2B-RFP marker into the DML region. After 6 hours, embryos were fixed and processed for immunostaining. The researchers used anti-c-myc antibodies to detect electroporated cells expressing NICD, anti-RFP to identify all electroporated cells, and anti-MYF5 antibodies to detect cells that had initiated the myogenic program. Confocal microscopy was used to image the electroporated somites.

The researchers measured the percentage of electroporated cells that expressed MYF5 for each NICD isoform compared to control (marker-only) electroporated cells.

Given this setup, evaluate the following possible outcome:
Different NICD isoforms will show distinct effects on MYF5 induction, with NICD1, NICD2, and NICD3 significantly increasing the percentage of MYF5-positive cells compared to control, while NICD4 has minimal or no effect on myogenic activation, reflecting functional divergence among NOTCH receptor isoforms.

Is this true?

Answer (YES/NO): NO